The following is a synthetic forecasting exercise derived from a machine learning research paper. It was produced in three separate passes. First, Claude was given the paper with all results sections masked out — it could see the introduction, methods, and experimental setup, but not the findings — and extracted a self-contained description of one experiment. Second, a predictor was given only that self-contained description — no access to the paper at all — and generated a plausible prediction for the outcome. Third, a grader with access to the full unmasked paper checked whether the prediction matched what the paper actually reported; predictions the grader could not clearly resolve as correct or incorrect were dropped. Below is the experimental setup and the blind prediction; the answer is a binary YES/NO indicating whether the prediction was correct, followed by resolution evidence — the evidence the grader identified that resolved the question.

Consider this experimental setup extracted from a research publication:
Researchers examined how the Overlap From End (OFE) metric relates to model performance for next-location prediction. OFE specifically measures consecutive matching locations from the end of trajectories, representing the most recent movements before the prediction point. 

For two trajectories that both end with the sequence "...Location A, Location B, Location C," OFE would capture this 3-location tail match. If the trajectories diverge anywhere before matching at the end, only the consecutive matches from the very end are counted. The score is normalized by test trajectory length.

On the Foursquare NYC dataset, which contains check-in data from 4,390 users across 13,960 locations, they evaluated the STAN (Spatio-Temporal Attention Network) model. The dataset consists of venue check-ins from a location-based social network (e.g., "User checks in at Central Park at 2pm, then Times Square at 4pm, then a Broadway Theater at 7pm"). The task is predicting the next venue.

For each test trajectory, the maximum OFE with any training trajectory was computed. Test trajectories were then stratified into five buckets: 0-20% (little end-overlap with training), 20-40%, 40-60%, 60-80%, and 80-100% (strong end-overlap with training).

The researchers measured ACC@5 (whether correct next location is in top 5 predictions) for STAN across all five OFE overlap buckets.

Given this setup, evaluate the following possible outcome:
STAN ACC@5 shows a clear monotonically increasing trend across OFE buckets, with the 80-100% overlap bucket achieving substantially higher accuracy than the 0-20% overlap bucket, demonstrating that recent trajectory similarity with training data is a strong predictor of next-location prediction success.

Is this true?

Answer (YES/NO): YES